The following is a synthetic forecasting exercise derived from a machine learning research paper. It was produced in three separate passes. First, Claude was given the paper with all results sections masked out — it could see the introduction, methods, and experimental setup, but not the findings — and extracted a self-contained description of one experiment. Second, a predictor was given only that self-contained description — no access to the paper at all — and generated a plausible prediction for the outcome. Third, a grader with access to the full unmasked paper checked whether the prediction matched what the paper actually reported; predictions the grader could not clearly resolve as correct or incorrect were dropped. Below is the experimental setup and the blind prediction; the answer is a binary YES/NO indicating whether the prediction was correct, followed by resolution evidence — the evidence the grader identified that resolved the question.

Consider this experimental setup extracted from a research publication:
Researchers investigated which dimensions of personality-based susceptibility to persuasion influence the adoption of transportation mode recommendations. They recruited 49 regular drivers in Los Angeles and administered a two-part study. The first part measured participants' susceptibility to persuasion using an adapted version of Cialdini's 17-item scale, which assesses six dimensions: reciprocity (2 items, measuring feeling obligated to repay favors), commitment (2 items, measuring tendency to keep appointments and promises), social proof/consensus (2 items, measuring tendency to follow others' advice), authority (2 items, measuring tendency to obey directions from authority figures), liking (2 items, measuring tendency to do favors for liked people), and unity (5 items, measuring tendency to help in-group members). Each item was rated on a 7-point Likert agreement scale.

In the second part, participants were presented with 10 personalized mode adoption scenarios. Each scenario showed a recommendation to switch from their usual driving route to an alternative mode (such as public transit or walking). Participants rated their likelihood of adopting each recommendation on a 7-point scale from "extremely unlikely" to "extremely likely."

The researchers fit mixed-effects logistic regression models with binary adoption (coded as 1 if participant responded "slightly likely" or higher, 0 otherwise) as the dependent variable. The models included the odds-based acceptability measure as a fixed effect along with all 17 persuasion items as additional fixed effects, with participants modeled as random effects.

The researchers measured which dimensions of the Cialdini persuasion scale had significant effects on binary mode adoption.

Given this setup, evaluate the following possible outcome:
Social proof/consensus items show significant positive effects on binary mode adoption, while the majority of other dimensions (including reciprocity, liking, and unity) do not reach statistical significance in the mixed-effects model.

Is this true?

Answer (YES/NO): NO